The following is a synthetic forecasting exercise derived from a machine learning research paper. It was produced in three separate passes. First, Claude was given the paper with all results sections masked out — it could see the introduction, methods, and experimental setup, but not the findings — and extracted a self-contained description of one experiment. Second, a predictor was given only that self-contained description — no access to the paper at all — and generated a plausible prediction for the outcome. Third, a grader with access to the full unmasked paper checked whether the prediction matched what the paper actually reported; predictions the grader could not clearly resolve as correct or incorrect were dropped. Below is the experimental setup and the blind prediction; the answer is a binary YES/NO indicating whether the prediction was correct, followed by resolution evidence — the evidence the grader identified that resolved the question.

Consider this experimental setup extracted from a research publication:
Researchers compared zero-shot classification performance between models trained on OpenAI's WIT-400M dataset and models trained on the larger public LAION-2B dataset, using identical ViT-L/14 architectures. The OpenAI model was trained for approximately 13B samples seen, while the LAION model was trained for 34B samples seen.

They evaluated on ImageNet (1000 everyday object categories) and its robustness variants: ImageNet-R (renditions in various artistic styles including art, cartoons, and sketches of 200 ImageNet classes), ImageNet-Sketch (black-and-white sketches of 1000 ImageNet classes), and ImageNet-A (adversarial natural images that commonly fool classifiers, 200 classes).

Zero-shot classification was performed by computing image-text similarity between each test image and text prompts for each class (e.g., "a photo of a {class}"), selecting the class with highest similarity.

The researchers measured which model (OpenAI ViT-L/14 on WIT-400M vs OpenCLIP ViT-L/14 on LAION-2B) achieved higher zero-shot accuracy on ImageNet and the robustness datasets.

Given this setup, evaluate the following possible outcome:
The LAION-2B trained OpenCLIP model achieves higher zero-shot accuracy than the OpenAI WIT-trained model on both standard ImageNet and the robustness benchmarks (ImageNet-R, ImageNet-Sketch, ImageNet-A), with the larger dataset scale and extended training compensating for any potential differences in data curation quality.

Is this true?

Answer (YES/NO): NO